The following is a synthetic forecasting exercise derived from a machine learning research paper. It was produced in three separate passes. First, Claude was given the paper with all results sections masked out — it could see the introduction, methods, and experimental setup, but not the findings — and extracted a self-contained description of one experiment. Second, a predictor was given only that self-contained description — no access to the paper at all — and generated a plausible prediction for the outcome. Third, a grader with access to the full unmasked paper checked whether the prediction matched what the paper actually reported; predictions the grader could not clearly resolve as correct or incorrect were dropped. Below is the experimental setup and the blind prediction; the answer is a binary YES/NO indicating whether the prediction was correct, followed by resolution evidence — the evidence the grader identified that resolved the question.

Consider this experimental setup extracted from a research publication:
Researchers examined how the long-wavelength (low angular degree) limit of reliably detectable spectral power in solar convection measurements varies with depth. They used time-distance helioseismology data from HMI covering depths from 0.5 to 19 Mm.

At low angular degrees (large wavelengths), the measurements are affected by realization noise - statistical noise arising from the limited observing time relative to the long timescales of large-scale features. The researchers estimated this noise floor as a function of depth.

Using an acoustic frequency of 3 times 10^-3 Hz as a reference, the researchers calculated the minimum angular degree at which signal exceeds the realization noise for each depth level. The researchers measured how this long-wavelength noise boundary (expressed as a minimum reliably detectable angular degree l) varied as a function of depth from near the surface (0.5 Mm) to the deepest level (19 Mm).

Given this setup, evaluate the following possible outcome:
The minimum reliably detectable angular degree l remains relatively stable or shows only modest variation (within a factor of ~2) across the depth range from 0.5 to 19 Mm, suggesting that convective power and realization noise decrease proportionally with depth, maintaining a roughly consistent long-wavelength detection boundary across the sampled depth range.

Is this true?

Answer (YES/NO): NO